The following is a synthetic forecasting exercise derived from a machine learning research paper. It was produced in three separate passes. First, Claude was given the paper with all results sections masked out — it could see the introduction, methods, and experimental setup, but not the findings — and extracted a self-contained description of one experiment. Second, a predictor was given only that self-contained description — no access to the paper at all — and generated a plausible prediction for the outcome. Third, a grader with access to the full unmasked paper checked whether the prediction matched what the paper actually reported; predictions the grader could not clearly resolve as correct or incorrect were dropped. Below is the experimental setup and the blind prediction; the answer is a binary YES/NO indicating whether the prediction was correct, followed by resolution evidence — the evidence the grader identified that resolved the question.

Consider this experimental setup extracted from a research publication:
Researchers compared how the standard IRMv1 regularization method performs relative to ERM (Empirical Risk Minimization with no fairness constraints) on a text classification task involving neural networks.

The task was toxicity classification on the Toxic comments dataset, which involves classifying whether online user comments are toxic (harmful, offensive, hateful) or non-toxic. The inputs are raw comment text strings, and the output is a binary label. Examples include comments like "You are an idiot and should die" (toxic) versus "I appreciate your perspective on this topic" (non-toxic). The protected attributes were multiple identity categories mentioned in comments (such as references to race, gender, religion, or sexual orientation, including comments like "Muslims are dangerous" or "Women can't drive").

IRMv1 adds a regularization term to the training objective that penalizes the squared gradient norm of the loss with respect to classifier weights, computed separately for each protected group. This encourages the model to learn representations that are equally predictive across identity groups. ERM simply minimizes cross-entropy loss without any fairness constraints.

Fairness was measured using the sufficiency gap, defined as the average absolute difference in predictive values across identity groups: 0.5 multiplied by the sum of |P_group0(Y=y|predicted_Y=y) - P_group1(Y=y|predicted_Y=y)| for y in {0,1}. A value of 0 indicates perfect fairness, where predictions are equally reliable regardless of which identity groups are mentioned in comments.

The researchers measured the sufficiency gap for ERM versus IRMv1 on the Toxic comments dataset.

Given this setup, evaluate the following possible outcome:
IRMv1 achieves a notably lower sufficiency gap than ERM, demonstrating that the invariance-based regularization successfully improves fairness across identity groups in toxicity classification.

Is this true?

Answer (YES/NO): YES